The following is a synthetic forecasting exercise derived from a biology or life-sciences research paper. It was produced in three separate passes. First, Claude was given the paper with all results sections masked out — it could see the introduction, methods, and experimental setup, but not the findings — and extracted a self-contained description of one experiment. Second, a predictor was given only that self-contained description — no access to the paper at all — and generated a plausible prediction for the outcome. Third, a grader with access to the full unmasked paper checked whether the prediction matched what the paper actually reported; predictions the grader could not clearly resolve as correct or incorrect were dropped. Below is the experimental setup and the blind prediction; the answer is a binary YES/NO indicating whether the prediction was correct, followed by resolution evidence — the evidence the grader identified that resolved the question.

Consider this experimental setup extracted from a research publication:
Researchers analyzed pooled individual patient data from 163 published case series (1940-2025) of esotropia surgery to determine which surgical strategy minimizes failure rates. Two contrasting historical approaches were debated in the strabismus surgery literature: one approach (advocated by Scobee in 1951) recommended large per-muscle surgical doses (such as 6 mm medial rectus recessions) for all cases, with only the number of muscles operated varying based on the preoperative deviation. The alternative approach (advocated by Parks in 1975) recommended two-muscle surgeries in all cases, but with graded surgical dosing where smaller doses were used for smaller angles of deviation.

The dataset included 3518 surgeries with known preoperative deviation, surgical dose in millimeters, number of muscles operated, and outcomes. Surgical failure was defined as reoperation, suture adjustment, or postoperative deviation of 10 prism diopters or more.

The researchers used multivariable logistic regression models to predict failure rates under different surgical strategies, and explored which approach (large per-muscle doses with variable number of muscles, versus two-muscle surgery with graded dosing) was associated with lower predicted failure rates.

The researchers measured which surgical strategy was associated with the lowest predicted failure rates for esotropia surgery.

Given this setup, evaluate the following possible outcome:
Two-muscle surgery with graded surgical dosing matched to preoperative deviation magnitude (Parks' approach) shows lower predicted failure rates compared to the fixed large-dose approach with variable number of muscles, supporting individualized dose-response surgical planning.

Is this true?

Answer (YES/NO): NO